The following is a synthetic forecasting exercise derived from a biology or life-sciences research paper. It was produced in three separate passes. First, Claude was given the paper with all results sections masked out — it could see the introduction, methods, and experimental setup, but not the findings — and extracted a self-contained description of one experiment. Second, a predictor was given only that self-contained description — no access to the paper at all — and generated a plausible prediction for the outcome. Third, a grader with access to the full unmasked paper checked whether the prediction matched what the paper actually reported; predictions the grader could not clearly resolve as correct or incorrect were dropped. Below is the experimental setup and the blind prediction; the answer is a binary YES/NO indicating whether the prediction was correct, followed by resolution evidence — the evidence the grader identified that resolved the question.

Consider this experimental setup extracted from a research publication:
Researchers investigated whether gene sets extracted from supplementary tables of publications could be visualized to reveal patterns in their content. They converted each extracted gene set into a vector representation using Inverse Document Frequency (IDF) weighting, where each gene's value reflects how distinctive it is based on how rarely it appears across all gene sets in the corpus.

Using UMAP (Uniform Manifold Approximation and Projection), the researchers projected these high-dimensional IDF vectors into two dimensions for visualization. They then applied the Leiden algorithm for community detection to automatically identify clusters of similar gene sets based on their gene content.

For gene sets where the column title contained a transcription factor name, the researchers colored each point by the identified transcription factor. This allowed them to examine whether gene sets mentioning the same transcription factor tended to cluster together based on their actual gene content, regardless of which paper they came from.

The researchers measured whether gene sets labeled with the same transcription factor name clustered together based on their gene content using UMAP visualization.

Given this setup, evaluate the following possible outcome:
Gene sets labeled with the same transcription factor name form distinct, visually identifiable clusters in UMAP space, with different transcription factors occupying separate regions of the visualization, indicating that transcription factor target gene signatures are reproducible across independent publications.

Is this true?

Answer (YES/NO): YES